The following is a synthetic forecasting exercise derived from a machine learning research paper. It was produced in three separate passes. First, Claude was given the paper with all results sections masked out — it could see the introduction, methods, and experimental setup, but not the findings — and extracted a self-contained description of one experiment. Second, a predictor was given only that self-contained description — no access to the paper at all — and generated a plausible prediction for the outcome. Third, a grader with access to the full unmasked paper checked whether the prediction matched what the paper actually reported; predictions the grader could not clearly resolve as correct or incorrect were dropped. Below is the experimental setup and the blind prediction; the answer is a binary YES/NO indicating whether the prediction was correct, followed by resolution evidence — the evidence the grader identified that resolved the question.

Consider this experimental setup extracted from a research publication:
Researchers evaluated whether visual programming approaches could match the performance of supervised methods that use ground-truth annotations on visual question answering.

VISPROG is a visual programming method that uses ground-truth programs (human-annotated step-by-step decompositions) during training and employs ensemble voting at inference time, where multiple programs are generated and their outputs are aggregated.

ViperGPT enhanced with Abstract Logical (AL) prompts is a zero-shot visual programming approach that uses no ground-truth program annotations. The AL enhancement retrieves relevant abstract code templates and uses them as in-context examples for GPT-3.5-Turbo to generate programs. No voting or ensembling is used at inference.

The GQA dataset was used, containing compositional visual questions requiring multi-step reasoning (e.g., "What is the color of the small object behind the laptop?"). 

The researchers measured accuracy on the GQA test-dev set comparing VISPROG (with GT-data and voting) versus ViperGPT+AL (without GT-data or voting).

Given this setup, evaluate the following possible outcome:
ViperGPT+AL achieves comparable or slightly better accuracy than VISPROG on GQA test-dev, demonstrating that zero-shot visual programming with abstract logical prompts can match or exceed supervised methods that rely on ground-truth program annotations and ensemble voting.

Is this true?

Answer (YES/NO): YES